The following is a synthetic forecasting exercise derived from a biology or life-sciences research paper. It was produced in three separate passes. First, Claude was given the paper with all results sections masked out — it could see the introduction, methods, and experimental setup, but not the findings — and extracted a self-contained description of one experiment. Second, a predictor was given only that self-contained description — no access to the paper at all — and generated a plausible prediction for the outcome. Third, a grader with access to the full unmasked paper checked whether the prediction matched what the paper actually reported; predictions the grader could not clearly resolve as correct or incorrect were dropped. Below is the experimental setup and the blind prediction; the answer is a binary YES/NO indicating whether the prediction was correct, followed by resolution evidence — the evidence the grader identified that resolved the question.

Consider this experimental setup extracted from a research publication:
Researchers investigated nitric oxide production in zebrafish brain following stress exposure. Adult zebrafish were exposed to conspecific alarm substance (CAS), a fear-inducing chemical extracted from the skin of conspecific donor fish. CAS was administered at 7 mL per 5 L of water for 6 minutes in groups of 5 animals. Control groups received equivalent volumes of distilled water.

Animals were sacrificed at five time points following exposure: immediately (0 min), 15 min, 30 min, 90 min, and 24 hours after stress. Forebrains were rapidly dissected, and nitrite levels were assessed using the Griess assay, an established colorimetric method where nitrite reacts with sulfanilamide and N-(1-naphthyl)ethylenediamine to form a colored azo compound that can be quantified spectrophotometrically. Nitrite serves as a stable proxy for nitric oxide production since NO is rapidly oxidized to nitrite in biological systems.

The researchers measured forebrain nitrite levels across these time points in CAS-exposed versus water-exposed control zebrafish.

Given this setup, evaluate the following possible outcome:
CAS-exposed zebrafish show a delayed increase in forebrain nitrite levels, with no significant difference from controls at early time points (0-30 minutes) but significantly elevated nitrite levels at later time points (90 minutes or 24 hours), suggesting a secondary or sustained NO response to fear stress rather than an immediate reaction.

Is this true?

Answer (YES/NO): NO